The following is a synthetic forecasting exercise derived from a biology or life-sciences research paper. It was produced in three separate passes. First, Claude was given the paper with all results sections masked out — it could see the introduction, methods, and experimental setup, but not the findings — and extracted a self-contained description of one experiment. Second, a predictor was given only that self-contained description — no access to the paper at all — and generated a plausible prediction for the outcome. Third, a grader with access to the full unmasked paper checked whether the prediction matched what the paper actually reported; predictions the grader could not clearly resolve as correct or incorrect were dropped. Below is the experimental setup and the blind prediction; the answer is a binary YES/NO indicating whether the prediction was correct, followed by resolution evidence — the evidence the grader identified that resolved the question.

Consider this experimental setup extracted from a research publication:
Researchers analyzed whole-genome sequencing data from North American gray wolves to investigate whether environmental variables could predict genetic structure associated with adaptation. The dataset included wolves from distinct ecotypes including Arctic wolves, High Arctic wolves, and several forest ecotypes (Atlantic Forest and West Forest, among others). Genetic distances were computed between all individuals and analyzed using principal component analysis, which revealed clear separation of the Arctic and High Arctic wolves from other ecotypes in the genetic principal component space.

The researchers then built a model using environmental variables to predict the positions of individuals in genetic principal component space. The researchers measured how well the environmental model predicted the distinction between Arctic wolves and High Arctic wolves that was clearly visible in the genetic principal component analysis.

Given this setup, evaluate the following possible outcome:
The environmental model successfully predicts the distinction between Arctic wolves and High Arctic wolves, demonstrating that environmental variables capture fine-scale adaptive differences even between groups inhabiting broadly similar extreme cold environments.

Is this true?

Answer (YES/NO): NO